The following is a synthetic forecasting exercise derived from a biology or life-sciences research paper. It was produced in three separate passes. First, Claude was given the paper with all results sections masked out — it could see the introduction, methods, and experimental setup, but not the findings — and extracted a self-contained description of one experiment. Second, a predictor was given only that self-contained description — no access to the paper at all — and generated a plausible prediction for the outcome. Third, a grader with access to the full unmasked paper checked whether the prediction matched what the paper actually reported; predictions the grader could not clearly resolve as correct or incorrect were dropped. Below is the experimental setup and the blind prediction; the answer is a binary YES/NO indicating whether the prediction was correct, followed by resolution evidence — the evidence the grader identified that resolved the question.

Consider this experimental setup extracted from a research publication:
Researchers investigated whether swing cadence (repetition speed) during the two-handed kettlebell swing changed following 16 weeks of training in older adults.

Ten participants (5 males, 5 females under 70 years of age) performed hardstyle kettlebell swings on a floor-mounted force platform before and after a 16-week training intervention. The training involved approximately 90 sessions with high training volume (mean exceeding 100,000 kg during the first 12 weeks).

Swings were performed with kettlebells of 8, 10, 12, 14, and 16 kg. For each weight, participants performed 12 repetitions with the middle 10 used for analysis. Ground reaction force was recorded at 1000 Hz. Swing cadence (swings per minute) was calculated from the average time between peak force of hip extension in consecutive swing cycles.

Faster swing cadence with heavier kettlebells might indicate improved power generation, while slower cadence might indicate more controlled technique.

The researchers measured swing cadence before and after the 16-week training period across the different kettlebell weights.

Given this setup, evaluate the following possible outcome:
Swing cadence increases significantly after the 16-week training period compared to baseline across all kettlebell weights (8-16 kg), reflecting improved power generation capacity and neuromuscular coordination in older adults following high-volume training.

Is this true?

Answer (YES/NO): YES